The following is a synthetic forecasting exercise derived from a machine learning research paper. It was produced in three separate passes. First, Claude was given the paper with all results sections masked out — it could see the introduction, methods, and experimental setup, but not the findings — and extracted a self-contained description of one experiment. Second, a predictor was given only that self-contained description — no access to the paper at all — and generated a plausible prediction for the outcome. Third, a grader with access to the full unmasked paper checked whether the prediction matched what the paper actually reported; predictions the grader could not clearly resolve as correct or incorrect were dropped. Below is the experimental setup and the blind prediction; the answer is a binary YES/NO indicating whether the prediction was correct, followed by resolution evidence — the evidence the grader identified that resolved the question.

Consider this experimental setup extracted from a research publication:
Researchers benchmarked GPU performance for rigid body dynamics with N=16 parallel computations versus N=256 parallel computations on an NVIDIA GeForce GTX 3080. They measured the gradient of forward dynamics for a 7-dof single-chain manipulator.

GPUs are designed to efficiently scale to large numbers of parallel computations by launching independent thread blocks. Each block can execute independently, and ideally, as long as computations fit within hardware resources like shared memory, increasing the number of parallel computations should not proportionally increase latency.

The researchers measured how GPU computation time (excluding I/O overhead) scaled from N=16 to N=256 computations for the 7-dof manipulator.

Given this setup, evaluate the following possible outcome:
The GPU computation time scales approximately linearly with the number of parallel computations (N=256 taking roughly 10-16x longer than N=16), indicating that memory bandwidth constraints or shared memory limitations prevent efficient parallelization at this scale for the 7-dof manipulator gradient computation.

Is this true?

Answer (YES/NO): NO